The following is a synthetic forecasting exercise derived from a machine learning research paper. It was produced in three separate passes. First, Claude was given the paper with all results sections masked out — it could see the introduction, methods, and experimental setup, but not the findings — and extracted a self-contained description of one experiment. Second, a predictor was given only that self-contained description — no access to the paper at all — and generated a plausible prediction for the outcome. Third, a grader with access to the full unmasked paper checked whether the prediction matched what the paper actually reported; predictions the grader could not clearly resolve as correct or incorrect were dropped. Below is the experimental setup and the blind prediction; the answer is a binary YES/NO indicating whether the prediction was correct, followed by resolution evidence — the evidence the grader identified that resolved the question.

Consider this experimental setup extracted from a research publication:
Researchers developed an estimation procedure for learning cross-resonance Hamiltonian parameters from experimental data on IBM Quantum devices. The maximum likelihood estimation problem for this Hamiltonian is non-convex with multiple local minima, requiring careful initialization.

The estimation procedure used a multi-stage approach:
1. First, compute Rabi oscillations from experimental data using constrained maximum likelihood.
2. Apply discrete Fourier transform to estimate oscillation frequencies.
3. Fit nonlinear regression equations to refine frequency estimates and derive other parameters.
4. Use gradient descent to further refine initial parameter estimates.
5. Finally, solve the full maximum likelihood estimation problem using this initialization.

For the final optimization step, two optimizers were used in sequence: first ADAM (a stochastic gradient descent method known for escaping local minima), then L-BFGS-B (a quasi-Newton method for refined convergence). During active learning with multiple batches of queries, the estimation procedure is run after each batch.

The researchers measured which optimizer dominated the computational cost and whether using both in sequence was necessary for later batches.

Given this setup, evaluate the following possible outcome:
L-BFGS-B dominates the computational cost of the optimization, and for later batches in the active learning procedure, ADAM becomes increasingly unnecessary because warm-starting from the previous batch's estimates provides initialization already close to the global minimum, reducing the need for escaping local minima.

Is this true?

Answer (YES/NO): NO